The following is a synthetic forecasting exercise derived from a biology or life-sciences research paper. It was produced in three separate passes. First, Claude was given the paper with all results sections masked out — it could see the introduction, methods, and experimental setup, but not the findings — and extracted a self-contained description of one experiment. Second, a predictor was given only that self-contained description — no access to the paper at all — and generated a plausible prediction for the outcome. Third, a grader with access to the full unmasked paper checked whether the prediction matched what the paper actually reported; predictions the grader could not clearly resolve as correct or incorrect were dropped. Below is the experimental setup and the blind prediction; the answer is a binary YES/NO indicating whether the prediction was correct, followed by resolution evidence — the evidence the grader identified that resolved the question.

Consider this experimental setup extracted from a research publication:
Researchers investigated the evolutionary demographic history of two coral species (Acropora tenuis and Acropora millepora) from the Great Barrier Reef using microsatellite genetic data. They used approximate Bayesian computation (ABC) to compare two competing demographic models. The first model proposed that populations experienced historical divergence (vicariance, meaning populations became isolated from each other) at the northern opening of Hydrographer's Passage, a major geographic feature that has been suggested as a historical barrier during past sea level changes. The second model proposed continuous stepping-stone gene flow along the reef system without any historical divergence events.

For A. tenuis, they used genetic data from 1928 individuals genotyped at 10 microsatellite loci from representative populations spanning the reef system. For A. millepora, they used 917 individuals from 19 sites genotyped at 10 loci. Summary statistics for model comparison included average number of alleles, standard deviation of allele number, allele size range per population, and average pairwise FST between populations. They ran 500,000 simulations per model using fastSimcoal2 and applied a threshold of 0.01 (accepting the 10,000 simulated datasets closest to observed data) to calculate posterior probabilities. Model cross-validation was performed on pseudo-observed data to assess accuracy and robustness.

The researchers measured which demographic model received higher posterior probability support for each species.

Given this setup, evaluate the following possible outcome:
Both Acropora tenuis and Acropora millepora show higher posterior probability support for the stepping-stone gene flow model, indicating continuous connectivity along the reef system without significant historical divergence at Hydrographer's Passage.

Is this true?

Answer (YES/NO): YES